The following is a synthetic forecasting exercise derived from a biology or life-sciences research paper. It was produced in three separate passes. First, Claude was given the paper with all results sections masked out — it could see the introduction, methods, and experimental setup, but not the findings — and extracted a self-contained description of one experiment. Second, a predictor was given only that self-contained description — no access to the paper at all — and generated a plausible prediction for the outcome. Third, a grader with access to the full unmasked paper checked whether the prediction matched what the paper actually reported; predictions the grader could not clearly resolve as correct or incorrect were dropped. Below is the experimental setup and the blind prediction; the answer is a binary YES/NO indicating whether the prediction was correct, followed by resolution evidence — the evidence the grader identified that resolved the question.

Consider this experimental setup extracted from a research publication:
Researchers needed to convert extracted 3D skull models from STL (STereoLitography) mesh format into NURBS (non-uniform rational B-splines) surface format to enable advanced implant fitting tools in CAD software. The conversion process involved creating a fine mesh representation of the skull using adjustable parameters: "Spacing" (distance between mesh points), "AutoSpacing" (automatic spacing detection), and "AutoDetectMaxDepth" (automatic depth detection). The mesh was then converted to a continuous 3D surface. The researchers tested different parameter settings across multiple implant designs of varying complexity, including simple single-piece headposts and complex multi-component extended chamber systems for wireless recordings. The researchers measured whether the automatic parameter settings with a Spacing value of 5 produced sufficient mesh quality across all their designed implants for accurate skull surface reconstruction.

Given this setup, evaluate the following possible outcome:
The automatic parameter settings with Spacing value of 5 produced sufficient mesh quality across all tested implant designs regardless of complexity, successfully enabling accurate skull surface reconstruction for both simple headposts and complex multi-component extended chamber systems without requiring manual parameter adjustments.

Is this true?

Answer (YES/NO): YES